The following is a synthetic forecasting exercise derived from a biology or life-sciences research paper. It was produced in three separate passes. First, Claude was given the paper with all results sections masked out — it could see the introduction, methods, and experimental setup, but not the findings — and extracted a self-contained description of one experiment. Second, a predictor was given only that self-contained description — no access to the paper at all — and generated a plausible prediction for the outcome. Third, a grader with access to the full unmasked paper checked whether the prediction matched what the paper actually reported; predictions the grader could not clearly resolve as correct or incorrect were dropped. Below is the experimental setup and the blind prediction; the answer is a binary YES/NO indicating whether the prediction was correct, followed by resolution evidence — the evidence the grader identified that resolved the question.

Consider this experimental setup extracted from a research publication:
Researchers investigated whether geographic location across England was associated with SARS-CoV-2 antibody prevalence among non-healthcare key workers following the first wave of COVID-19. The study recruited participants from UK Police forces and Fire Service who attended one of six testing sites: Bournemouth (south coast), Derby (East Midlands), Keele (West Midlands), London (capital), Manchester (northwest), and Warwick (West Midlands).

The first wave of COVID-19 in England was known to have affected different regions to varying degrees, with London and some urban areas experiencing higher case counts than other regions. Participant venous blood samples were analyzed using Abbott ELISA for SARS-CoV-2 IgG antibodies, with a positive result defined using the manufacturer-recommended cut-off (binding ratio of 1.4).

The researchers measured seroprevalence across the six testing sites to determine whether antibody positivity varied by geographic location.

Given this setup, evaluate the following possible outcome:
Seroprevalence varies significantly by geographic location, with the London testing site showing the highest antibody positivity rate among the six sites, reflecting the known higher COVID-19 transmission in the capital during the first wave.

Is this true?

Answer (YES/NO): YES